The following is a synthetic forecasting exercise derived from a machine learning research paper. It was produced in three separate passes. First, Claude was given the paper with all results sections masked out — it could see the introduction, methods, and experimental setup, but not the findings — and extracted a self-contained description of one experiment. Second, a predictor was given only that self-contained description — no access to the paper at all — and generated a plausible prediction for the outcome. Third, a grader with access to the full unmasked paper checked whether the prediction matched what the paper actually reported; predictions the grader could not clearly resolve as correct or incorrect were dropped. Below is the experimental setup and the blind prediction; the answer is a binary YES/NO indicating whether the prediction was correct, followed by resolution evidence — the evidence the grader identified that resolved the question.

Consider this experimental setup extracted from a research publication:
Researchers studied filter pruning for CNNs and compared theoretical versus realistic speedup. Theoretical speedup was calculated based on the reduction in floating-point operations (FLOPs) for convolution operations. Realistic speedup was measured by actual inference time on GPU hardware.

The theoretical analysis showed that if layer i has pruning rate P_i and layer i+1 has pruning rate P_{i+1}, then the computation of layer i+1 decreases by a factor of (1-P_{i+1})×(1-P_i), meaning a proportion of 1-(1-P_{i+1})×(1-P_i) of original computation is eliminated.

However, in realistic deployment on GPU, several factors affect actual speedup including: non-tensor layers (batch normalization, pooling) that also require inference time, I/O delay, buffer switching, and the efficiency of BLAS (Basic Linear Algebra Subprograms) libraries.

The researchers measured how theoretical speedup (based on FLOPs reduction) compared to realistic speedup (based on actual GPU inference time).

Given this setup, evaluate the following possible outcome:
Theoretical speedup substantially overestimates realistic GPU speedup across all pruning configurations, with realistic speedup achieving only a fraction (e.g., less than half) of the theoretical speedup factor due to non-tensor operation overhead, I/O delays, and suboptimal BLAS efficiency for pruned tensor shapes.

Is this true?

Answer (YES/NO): NO